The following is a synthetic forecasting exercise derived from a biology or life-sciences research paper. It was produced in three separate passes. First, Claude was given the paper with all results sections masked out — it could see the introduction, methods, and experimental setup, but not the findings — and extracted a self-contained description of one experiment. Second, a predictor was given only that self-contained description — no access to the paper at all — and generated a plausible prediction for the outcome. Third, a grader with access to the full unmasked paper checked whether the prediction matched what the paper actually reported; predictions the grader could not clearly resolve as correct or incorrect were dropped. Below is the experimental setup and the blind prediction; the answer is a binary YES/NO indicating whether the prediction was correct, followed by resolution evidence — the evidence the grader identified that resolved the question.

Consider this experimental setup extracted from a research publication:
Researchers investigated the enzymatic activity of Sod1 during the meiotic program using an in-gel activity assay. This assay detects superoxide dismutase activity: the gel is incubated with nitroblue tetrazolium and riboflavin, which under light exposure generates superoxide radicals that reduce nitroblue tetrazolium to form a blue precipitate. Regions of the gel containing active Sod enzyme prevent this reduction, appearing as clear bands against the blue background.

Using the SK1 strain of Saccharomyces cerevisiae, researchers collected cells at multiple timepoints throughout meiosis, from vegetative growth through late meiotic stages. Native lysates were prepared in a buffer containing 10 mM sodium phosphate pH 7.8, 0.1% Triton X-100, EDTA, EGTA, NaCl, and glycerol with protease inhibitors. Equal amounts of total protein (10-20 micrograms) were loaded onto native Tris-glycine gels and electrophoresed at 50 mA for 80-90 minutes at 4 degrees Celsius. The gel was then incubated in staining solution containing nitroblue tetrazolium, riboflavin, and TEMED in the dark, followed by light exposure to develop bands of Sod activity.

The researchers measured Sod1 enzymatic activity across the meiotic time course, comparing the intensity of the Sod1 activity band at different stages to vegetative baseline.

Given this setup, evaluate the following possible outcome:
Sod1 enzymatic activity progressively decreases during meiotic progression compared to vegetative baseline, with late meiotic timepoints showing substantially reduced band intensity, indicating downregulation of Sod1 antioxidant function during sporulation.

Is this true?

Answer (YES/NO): NO